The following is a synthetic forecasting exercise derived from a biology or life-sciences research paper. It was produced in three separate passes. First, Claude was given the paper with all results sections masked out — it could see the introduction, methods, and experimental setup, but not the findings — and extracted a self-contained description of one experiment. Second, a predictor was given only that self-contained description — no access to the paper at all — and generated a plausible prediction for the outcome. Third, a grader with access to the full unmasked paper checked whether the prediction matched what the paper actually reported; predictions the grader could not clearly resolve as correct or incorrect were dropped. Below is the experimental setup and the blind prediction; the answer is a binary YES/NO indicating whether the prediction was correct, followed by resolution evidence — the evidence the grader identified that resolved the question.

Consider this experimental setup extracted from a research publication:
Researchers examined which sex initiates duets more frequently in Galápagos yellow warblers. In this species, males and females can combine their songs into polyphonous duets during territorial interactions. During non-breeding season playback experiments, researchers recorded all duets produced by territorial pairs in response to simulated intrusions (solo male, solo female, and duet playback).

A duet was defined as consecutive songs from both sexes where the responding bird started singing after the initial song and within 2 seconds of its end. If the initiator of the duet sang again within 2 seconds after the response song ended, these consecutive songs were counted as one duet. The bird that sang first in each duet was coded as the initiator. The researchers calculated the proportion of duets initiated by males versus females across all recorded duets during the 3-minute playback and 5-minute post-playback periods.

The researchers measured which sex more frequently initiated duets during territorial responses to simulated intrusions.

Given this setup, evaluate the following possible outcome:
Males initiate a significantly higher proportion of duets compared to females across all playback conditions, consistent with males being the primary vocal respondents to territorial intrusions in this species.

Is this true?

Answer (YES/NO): YES